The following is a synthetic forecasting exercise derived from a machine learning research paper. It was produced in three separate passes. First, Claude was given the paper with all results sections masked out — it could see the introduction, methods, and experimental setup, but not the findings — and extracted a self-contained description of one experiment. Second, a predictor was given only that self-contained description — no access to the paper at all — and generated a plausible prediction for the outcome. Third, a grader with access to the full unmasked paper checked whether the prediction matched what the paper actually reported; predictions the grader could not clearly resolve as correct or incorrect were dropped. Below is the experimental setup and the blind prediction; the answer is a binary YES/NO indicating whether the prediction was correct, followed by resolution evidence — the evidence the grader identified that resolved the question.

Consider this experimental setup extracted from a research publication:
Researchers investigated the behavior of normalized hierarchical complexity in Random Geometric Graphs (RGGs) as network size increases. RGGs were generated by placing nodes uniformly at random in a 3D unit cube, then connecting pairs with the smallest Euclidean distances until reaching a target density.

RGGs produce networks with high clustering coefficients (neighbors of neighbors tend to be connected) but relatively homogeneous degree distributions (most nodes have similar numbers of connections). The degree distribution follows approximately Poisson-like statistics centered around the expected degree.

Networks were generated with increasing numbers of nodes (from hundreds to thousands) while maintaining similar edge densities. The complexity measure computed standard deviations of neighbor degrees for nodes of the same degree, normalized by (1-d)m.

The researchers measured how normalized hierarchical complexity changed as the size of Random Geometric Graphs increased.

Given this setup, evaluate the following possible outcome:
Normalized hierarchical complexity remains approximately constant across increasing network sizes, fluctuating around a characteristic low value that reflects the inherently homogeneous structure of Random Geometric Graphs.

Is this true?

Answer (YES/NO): NO